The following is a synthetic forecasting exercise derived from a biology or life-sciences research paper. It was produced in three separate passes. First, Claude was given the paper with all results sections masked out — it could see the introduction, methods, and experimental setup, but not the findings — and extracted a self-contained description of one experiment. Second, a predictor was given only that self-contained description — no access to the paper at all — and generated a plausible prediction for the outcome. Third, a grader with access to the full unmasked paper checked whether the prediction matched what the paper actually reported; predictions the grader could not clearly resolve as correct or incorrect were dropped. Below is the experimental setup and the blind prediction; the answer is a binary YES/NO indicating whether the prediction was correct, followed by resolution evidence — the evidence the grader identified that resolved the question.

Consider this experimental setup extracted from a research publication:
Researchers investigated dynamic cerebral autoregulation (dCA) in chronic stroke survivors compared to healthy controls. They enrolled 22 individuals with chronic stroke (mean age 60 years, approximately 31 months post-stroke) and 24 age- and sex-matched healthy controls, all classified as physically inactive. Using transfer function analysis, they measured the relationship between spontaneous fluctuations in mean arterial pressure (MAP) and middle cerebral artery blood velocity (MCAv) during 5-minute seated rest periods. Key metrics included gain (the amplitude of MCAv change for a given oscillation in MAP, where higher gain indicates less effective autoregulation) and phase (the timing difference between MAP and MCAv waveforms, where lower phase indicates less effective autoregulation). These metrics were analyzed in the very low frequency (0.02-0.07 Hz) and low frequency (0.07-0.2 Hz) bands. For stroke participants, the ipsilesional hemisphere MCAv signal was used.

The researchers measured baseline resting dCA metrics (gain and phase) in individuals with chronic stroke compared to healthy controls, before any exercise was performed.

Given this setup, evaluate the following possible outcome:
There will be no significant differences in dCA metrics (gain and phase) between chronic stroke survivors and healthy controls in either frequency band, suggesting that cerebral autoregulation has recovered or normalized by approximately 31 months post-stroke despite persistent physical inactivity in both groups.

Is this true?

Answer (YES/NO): YES